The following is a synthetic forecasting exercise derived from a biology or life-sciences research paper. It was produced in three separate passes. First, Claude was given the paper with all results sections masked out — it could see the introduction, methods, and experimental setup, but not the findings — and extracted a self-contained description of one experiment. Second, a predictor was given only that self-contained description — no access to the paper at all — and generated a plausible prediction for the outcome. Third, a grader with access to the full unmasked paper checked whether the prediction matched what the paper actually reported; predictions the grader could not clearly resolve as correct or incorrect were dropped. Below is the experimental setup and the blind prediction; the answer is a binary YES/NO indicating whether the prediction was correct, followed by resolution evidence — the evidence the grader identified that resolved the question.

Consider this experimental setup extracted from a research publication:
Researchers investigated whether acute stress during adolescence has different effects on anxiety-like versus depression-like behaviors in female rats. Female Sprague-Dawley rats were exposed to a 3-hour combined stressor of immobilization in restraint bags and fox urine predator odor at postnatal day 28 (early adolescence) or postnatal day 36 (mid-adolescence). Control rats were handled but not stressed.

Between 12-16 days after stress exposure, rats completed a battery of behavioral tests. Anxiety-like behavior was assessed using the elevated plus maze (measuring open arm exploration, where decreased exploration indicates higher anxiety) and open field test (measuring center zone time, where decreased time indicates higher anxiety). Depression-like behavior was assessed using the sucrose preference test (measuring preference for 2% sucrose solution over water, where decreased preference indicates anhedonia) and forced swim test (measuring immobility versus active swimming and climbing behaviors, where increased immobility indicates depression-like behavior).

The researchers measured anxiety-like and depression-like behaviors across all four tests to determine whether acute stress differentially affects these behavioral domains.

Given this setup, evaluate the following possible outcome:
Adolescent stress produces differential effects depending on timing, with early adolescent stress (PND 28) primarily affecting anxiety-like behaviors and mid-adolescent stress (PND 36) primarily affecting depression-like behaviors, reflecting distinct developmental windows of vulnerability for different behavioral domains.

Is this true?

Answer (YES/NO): NO